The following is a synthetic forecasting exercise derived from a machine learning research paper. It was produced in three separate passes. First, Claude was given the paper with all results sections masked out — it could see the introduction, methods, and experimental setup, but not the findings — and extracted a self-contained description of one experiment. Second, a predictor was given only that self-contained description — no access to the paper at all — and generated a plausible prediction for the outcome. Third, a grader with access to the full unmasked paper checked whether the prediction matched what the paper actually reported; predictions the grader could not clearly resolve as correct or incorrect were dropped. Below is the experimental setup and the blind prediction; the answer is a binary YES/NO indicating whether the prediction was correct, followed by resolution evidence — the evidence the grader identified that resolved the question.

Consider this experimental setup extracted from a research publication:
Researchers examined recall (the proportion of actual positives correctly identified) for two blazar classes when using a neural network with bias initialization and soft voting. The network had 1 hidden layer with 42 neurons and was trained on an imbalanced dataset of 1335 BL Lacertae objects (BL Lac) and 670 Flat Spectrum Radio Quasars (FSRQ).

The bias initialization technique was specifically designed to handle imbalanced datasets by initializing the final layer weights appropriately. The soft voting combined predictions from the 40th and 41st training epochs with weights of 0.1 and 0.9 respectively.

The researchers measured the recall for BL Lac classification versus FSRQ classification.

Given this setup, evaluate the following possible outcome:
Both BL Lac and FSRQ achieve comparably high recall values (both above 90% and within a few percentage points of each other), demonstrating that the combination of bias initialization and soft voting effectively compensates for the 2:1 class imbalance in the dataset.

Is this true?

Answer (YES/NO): NO